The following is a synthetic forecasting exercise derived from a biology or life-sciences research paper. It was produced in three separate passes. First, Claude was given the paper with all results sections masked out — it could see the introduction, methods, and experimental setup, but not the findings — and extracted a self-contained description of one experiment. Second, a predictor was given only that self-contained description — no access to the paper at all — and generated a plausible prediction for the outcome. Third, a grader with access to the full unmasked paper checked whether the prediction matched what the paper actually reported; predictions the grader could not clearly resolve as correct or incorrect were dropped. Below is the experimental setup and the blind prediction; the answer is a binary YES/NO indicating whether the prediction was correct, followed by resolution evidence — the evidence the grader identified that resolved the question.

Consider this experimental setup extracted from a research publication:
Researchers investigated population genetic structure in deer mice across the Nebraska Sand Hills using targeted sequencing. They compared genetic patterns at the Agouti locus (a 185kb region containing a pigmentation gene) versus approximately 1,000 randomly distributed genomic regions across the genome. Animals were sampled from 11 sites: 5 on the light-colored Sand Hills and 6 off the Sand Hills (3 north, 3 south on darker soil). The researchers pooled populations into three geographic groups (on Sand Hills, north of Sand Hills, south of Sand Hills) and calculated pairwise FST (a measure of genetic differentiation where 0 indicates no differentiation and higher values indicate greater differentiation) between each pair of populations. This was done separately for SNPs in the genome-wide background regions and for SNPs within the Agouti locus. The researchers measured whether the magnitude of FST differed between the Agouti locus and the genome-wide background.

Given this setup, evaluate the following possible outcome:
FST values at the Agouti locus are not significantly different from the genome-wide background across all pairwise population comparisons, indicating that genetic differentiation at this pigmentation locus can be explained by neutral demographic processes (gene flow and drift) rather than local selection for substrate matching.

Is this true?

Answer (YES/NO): NO